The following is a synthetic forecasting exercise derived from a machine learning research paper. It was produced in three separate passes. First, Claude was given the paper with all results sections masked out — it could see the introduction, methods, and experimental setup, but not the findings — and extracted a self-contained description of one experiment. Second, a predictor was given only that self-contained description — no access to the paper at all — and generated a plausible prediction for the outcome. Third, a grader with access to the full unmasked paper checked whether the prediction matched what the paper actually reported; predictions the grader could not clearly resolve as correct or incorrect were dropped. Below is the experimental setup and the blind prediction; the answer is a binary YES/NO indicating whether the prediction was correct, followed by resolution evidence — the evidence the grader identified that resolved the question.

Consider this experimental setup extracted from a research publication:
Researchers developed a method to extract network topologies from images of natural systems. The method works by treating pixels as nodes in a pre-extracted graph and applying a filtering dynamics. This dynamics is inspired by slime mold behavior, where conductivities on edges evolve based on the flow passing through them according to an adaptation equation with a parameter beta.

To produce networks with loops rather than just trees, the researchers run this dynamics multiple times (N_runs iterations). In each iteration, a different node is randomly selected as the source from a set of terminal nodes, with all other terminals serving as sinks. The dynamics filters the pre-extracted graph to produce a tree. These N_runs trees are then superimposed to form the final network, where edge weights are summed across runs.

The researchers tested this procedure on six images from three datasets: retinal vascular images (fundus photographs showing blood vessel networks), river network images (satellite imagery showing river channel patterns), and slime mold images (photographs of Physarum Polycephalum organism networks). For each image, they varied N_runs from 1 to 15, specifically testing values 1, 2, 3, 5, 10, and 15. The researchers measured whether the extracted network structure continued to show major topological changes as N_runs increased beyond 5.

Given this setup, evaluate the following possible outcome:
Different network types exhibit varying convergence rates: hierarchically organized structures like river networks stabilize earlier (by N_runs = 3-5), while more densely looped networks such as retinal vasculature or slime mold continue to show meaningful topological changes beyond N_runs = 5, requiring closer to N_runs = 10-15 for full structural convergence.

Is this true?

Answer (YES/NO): NO